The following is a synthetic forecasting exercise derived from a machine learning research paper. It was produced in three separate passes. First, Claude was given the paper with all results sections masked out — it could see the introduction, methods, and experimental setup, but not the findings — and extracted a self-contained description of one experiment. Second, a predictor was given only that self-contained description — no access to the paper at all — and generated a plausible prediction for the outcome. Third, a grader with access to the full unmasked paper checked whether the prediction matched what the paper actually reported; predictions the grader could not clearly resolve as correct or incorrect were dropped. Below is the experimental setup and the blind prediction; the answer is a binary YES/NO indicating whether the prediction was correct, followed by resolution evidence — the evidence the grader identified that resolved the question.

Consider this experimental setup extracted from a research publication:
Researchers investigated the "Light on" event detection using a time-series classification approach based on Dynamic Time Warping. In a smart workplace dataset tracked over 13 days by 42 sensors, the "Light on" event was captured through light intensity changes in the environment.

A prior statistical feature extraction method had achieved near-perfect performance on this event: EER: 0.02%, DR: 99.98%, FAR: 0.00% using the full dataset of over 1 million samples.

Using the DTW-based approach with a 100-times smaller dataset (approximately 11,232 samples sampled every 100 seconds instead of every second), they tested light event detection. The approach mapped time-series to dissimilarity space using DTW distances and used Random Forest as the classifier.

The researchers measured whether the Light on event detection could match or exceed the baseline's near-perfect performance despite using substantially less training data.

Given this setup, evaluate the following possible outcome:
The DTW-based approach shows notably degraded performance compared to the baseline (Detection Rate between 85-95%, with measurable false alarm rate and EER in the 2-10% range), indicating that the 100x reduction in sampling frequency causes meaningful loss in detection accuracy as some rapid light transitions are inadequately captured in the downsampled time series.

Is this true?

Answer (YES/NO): NO